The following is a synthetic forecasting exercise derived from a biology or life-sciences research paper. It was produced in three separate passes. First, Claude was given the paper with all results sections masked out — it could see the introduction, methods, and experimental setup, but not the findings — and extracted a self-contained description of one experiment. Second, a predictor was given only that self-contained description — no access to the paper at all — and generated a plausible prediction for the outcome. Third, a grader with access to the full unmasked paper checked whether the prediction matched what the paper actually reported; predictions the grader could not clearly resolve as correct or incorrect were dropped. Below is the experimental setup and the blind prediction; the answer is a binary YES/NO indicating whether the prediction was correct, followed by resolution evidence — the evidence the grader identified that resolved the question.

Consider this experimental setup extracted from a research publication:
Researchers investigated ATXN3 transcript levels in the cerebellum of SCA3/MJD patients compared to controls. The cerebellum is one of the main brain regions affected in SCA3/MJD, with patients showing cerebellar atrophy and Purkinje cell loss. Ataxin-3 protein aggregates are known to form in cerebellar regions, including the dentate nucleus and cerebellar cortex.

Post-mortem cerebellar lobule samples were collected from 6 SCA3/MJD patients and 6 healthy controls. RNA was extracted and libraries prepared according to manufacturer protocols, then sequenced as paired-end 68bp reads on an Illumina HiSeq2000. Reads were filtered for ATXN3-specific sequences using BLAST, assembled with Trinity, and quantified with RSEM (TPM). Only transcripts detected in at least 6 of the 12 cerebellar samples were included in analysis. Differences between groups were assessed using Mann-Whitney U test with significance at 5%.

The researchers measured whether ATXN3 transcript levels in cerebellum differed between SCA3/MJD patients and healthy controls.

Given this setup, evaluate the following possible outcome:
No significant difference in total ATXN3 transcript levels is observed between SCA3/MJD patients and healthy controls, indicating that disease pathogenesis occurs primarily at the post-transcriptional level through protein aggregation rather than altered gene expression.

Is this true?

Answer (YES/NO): NO